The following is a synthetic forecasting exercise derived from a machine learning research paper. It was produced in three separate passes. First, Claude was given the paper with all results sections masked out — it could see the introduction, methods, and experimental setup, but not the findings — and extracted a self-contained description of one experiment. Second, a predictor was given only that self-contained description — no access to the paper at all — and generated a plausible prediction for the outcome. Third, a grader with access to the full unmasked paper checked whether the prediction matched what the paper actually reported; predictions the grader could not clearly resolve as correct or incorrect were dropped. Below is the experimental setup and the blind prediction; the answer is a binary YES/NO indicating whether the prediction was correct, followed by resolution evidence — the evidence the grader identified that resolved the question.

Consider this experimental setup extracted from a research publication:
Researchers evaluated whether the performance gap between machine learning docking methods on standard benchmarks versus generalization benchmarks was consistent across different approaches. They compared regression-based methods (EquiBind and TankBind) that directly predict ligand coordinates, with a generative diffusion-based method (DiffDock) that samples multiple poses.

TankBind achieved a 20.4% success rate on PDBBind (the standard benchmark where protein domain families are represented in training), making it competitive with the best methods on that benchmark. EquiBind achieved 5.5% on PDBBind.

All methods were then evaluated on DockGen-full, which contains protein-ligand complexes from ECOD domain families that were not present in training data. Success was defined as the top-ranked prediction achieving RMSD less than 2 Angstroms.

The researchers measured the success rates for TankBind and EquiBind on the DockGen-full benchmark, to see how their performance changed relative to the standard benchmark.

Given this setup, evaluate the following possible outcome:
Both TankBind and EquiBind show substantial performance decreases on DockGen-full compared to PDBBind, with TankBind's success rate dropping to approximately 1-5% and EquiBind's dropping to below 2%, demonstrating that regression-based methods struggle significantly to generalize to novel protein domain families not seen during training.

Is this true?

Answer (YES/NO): NO